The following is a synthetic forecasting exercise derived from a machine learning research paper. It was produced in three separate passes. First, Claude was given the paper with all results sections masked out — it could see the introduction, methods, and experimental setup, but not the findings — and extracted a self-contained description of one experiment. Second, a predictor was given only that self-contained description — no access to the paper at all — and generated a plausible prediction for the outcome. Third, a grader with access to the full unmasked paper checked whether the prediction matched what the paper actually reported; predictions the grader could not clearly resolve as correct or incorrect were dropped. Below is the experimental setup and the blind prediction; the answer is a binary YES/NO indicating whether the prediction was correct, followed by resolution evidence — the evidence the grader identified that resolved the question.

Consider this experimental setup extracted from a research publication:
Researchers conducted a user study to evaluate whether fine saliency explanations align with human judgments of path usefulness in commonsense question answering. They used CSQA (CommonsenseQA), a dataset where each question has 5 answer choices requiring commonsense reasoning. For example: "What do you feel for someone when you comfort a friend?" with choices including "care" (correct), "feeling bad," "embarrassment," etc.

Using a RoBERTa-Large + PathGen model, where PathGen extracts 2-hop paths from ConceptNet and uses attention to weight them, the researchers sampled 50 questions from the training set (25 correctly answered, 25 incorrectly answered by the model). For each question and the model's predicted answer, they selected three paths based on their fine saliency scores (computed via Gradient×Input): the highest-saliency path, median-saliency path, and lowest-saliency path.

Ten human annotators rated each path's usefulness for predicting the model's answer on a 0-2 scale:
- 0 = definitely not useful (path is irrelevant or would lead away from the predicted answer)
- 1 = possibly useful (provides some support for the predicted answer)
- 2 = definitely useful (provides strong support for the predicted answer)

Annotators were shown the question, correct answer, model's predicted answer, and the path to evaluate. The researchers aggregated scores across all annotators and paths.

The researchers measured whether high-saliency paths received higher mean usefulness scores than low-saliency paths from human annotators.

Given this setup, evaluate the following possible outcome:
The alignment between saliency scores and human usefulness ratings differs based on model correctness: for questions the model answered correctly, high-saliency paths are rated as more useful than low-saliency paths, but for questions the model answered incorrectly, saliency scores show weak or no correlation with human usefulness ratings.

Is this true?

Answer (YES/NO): NO